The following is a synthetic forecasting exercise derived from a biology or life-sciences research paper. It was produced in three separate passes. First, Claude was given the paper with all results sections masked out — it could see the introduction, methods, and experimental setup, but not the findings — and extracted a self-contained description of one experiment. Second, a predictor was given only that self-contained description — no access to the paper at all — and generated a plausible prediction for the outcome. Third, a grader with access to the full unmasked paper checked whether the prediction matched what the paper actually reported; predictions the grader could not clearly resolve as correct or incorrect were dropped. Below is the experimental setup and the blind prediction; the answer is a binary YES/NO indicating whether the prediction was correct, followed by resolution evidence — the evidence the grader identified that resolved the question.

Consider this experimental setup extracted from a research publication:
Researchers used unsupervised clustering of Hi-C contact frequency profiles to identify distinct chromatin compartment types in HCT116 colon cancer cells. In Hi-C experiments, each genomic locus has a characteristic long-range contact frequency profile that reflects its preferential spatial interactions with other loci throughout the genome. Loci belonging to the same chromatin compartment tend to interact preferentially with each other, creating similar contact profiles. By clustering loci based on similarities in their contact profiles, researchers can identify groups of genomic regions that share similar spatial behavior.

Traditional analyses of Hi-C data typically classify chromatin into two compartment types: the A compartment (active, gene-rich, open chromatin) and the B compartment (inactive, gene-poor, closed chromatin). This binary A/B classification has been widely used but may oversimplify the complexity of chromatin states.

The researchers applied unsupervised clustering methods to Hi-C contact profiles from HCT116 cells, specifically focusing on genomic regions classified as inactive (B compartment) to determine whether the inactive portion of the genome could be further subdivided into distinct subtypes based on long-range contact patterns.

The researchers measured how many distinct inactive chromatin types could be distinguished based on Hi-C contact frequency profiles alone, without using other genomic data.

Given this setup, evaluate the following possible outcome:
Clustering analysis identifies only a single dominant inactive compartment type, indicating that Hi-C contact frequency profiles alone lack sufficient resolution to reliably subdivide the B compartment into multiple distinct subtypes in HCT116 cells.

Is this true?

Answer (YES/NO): NO